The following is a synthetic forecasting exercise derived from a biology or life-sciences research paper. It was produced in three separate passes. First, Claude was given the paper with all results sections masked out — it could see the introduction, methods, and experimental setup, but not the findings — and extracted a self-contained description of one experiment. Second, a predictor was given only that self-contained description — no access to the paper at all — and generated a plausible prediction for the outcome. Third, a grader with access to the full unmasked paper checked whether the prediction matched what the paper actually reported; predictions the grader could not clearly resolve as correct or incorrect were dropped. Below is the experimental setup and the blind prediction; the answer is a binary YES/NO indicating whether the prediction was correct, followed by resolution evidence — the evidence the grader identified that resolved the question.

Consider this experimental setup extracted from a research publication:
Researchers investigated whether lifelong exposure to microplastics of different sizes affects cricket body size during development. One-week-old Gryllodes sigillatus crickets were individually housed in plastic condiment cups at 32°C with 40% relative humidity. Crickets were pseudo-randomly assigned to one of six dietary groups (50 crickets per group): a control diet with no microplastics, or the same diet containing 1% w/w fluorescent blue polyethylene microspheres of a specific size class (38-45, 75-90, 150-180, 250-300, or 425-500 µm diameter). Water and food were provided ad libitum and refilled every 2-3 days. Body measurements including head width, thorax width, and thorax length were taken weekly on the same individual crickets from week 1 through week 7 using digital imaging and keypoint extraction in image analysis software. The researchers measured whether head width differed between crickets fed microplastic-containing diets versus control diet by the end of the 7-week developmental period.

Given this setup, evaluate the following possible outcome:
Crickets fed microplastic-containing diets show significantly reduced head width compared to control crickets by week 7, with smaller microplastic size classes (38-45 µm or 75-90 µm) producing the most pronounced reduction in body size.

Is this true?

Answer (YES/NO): NO